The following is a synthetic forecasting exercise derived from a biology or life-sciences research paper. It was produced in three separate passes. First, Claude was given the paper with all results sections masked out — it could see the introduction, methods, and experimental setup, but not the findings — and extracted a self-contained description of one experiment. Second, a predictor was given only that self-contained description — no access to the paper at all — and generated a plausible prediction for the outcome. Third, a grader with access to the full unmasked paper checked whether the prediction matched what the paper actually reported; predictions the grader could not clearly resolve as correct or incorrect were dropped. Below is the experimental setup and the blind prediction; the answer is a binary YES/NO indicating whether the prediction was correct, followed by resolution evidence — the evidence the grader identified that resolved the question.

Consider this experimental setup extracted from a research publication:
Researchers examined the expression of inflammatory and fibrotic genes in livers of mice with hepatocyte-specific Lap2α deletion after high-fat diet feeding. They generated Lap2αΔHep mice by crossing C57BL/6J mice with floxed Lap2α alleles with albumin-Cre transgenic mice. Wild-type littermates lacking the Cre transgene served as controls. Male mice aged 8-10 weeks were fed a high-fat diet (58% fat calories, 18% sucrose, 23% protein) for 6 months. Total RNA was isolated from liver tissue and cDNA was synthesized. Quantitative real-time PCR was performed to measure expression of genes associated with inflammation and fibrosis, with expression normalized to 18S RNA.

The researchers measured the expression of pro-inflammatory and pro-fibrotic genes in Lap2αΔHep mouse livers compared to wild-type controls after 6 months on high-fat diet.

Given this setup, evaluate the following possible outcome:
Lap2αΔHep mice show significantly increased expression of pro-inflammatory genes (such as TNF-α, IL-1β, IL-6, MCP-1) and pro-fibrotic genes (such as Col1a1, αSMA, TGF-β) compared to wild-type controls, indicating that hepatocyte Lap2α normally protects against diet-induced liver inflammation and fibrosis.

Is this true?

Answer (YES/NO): NO